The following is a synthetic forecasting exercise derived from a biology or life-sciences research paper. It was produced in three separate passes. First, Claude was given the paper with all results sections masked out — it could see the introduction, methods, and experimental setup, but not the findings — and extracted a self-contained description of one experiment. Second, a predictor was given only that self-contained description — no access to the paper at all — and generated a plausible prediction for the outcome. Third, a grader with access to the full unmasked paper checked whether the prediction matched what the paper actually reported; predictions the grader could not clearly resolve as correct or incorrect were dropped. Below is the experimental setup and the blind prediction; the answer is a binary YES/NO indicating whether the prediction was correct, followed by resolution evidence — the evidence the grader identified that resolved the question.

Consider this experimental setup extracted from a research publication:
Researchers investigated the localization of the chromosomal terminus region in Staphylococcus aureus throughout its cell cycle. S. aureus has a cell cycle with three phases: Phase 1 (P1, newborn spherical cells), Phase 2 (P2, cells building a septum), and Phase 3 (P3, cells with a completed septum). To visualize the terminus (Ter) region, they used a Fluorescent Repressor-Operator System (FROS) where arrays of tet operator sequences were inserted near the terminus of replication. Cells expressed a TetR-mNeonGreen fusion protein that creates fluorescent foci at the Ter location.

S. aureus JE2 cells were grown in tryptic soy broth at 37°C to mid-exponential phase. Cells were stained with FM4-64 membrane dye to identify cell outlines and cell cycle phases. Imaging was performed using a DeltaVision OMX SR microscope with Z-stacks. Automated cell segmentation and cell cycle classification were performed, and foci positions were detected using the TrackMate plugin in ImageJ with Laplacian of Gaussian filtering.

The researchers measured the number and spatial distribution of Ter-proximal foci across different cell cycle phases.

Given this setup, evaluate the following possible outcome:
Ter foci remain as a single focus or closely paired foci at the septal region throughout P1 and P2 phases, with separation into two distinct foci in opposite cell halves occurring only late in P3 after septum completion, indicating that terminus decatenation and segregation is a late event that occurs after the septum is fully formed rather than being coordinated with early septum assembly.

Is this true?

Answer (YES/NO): NO